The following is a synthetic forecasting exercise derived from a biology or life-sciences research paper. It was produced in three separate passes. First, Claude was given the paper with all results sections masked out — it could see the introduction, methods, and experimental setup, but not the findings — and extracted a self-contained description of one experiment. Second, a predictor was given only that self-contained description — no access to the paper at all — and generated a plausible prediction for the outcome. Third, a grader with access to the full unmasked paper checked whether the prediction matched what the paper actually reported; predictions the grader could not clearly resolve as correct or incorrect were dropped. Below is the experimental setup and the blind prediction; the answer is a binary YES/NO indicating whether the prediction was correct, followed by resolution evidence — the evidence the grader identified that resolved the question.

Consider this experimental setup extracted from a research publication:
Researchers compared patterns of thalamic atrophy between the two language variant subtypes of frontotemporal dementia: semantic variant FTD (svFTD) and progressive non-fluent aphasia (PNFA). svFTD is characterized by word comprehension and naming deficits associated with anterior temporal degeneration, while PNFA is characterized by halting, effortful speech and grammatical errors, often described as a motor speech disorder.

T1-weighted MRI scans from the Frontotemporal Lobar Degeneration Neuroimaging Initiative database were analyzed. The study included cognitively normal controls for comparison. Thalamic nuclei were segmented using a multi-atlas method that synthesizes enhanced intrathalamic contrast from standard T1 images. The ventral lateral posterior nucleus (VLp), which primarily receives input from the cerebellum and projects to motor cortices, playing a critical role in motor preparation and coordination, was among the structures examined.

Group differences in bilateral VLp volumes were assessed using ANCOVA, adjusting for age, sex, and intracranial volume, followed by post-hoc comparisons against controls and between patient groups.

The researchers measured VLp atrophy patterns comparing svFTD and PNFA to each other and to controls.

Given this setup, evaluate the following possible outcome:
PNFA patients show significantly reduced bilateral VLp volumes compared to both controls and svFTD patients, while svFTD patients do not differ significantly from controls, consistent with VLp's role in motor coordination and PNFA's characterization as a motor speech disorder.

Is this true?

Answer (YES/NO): NO